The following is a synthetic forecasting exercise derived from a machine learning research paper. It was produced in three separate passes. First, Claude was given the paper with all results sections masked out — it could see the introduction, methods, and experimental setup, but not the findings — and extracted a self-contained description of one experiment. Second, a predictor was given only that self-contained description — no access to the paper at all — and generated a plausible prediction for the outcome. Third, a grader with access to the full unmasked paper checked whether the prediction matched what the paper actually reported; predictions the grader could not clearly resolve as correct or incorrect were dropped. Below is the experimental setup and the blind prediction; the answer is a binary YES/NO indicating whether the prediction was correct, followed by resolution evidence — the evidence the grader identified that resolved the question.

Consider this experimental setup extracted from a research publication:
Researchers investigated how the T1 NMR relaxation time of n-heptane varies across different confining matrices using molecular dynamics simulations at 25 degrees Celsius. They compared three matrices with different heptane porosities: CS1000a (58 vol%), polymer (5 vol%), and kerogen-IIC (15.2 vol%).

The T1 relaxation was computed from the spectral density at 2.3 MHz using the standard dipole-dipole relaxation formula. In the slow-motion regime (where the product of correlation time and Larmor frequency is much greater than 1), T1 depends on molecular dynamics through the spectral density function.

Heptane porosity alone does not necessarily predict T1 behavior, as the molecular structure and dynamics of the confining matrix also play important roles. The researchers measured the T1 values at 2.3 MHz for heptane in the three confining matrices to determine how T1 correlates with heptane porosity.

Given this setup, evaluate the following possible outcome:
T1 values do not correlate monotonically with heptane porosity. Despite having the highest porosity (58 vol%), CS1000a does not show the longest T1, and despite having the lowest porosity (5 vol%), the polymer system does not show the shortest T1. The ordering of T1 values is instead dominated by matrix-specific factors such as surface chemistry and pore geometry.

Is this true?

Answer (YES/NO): NO